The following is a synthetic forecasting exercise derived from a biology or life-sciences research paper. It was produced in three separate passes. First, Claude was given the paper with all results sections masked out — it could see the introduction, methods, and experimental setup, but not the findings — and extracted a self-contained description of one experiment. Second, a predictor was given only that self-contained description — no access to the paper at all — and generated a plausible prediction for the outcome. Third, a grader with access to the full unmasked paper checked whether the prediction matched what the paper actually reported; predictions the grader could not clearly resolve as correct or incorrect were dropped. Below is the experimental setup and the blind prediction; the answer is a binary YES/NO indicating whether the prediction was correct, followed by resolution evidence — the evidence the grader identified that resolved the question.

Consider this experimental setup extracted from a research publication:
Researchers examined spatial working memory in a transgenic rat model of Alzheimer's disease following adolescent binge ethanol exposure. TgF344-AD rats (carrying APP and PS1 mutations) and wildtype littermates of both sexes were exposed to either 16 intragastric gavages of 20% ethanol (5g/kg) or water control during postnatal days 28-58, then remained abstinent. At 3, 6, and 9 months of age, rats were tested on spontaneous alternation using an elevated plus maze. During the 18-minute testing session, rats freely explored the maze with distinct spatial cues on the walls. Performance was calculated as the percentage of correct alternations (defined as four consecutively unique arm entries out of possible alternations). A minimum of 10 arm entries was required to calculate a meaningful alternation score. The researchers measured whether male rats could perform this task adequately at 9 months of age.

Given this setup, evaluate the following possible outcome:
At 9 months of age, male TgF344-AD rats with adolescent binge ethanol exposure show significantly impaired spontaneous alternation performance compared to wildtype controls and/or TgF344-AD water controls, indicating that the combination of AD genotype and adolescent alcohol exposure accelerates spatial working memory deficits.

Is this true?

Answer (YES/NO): NO